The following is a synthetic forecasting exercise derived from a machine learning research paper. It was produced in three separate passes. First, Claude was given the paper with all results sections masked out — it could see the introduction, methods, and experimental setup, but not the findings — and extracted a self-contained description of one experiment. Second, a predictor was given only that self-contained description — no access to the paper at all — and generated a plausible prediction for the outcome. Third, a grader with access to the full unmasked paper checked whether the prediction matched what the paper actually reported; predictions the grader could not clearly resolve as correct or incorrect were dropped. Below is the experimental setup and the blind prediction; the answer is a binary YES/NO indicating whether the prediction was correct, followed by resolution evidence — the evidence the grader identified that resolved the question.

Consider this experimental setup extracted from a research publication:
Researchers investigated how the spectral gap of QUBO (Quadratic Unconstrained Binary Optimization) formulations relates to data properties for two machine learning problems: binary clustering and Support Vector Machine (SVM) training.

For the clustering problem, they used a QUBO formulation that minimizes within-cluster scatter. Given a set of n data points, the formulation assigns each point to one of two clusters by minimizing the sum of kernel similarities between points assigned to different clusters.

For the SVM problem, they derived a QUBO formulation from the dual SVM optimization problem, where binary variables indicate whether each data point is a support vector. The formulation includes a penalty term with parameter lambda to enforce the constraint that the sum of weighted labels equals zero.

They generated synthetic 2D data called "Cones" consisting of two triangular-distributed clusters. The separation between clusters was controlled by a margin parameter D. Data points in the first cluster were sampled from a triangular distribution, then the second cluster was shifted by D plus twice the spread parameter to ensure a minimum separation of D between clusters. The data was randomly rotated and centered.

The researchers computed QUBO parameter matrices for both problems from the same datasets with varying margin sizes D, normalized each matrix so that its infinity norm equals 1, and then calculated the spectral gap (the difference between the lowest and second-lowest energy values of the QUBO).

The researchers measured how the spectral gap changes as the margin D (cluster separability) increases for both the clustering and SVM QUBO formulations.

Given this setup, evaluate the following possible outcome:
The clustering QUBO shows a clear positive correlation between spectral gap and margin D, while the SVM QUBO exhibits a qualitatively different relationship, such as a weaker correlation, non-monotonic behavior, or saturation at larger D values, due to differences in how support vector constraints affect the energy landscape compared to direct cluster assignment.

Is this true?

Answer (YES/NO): NO